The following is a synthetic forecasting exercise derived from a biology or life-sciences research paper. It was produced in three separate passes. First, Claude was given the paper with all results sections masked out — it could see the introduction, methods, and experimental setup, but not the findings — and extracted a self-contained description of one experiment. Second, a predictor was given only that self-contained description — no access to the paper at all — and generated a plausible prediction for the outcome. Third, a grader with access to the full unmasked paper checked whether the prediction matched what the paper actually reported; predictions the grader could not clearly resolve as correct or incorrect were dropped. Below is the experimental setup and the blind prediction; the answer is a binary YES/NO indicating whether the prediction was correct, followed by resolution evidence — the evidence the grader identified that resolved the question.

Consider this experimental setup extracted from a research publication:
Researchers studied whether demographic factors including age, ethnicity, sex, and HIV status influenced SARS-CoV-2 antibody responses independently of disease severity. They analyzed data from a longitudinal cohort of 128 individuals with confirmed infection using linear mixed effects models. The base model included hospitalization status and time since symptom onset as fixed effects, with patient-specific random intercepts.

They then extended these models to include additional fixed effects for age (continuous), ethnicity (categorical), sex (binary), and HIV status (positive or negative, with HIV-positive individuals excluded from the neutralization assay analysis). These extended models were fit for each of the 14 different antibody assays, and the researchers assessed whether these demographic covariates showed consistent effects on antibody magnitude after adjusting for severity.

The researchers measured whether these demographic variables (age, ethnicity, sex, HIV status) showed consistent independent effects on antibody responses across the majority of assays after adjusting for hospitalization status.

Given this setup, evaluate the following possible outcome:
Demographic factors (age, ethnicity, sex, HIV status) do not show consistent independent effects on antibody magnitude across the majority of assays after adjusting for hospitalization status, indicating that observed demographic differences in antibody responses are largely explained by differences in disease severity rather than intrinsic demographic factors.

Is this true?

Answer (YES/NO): YES